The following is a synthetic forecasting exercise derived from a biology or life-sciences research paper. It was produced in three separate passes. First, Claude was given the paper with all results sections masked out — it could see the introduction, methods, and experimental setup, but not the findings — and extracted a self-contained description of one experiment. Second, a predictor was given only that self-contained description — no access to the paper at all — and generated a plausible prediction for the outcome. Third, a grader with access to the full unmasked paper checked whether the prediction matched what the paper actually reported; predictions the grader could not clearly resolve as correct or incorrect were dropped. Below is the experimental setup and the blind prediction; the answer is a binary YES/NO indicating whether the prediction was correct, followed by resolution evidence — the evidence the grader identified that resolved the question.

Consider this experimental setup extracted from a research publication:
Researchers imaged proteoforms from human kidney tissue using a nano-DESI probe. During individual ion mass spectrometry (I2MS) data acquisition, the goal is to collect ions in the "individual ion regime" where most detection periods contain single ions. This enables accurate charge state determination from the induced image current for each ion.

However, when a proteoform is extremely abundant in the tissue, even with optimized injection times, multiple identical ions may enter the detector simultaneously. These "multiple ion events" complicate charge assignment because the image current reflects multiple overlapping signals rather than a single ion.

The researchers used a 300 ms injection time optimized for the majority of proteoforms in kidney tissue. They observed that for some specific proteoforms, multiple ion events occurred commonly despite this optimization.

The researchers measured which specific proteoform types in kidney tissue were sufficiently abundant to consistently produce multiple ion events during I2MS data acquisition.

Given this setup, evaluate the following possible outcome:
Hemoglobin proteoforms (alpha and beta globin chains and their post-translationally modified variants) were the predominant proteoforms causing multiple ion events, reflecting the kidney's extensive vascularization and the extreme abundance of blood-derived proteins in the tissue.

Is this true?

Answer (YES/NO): YES